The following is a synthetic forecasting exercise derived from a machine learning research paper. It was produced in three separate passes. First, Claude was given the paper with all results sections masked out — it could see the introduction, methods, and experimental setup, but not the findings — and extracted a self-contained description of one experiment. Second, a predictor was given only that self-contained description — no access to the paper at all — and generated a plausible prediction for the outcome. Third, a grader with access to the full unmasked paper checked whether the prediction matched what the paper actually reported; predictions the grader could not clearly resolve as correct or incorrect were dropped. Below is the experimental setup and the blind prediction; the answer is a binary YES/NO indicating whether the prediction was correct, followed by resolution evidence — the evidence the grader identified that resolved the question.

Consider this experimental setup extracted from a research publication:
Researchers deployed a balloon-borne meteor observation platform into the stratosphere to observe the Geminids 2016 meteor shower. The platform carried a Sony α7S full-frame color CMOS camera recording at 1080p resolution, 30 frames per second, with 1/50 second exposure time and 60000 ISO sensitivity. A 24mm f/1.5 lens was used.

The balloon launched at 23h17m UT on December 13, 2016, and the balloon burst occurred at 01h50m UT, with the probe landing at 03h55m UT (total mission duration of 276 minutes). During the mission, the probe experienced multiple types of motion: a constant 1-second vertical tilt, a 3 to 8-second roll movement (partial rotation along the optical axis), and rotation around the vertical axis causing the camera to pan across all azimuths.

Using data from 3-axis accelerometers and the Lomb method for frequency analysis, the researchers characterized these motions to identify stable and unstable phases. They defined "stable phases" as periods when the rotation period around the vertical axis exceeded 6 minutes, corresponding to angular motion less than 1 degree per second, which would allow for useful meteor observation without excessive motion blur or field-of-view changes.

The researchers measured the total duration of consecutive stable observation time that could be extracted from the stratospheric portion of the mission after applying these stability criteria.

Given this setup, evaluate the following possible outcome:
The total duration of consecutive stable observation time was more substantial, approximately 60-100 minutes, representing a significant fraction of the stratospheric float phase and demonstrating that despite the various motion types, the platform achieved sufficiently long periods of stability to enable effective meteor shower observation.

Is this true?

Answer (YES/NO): NO